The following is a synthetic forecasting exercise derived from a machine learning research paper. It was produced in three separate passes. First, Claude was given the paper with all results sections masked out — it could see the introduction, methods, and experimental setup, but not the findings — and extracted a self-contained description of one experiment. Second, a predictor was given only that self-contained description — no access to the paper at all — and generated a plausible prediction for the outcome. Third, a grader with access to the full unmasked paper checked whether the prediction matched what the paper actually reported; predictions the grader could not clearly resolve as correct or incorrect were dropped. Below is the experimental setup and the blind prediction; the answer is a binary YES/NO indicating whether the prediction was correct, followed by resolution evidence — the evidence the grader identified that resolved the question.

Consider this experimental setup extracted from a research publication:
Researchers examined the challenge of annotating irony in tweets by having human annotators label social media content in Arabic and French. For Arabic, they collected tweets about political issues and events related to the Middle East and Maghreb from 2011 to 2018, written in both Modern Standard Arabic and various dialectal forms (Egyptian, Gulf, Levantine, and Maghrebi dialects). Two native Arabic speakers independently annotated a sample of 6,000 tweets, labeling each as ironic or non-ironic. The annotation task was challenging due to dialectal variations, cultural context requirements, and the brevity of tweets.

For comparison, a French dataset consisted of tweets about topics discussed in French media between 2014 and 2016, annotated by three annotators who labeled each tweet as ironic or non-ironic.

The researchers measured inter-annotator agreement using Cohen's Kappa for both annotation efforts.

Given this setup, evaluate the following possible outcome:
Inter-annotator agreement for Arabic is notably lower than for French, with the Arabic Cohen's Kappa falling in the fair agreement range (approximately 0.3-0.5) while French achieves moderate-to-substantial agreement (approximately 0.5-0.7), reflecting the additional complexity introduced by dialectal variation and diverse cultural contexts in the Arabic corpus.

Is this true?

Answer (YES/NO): NO